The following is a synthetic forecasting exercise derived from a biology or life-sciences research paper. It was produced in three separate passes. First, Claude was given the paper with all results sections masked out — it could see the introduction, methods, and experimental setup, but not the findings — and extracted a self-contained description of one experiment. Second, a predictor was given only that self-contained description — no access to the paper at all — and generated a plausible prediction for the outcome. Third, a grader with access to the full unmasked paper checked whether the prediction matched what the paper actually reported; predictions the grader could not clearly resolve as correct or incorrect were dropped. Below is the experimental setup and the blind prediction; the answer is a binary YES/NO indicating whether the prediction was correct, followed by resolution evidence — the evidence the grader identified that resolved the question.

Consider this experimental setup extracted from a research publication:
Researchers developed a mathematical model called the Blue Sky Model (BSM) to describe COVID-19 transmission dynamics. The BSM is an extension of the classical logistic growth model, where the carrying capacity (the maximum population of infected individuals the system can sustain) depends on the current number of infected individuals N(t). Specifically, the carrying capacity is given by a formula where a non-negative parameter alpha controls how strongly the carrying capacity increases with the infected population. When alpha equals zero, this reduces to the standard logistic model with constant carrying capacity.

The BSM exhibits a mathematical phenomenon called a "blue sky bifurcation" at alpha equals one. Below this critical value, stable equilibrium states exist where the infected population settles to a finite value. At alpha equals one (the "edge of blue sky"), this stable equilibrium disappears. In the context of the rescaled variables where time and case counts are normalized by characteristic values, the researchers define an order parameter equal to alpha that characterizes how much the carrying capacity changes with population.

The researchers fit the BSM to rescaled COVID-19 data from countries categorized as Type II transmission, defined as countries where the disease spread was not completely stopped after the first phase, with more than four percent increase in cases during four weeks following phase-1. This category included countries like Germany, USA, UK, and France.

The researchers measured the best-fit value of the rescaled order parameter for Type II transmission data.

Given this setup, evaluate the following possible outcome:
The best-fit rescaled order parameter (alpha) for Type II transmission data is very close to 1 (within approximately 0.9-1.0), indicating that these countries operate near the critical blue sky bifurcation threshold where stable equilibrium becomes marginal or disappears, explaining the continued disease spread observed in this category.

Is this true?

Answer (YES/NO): YES